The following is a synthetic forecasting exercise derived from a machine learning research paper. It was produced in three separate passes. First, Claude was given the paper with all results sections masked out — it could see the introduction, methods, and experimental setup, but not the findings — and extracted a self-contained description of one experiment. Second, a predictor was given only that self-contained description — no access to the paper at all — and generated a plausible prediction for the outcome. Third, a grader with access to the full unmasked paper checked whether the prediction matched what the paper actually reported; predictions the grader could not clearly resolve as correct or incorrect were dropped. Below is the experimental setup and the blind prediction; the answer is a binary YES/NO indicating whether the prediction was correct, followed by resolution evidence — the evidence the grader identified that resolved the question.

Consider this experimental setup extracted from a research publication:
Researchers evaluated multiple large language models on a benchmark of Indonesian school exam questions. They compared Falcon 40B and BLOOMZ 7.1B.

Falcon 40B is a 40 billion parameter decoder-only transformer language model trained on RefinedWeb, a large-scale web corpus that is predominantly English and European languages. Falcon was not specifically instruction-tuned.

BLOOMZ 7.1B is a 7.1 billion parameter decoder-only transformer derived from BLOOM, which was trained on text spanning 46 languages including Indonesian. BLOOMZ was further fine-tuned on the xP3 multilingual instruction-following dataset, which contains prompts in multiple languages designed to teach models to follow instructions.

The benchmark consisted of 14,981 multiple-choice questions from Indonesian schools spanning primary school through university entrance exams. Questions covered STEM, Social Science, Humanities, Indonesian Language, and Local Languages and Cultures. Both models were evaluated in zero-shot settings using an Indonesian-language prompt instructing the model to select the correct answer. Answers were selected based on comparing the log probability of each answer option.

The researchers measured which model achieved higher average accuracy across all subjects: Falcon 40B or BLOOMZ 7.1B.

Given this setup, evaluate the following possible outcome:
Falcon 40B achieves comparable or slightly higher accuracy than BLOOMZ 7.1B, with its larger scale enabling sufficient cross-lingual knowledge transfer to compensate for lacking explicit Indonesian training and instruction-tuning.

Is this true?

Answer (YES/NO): NO